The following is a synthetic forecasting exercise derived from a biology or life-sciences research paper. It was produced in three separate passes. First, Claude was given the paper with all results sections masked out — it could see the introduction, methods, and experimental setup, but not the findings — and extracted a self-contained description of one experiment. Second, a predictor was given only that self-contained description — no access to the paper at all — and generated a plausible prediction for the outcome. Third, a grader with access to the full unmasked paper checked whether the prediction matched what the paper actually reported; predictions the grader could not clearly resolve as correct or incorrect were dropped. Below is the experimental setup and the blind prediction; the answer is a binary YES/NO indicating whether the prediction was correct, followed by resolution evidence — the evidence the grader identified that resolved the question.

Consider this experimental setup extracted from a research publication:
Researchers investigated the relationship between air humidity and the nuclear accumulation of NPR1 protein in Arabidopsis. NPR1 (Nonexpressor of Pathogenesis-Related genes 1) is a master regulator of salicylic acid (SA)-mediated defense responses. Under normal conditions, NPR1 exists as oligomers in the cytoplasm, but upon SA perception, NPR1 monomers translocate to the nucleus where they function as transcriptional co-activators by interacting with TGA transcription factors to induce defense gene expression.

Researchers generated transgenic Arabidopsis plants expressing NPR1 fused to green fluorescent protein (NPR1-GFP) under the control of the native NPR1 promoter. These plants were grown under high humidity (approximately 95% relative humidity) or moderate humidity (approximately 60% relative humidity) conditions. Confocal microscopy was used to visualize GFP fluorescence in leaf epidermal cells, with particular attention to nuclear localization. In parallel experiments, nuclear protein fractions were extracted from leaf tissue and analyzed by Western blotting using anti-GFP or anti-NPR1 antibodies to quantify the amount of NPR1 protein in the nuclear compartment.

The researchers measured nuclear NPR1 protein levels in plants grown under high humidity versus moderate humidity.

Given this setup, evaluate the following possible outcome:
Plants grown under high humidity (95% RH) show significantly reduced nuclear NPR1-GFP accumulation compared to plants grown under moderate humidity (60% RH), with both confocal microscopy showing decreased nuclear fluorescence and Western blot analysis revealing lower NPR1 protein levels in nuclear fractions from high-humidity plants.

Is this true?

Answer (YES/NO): NO